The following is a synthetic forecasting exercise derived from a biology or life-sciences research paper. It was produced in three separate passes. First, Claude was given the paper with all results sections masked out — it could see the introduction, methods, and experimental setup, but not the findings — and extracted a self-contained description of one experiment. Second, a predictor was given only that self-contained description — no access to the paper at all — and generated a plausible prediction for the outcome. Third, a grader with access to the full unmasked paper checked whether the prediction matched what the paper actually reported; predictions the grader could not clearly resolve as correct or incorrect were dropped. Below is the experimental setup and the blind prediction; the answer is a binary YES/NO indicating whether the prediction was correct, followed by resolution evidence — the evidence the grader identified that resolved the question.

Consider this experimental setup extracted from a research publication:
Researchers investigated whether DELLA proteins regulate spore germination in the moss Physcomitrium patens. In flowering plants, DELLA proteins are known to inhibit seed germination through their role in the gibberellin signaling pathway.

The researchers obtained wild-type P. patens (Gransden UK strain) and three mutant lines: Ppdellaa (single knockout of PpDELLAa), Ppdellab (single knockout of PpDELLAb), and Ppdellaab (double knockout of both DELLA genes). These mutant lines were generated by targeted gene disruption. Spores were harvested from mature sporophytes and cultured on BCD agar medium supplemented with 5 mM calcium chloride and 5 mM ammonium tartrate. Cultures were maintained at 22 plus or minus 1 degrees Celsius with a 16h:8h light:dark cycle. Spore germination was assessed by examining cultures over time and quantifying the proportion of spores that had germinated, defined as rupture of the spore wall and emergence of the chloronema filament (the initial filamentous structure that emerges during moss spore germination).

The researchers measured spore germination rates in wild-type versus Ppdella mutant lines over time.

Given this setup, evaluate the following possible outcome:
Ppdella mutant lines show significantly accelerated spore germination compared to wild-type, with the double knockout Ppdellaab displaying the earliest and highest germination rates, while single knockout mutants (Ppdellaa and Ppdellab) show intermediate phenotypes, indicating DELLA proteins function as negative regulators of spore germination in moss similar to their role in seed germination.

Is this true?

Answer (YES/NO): NO